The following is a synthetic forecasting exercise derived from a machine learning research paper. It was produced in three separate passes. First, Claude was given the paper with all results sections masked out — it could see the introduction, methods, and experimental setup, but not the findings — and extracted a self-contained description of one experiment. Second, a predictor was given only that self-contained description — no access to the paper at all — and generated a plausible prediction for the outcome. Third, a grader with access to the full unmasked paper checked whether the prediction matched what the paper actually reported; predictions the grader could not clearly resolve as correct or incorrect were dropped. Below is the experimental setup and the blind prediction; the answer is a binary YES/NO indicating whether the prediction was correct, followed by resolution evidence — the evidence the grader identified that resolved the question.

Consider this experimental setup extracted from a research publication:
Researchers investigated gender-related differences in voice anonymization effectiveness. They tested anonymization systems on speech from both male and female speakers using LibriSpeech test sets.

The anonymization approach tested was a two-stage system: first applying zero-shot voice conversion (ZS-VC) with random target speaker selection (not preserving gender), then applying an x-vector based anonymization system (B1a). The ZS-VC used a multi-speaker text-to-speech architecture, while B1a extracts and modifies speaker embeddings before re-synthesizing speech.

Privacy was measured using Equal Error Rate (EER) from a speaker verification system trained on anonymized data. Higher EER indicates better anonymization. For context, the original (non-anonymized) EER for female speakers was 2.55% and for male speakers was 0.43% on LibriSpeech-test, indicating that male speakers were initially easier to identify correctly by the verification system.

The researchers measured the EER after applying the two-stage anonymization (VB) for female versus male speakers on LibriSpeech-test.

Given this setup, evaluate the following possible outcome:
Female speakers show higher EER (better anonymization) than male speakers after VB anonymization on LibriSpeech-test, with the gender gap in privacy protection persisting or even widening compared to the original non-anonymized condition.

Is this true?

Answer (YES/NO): NO